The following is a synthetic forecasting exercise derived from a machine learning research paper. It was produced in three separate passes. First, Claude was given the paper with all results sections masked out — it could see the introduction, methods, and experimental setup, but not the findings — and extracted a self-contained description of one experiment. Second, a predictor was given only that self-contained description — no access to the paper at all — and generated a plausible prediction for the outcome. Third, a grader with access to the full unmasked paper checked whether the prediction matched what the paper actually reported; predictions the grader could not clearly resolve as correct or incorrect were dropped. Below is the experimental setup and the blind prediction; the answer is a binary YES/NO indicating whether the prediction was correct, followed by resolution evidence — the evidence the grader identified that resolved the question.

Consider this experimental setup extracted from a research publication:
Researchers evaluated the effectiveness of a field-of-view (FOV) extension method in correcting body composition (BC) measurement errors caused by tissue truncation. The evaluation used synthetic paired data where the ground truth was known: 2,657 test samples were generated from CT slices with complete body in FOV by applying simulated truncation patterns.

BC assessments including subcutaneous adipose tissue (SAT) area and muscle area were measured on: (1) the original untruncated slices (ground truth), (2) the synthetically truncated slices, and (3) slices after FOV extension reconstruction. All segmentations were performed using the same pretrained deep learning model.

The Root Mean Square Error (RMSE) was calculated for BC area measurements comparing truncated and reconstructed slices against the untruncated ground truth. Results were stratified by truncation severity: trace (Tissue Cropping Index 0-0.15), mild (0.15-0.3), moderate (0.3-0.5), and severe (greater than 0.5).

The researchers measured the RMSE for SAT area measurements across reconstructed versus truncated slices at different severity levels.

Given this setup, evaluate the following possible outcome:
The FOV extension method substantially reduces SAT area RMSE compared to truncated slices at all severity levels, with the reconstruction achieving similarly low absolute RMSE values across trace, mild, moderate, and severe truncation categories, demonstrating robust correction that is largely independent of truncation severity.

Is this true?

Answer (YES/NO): NO